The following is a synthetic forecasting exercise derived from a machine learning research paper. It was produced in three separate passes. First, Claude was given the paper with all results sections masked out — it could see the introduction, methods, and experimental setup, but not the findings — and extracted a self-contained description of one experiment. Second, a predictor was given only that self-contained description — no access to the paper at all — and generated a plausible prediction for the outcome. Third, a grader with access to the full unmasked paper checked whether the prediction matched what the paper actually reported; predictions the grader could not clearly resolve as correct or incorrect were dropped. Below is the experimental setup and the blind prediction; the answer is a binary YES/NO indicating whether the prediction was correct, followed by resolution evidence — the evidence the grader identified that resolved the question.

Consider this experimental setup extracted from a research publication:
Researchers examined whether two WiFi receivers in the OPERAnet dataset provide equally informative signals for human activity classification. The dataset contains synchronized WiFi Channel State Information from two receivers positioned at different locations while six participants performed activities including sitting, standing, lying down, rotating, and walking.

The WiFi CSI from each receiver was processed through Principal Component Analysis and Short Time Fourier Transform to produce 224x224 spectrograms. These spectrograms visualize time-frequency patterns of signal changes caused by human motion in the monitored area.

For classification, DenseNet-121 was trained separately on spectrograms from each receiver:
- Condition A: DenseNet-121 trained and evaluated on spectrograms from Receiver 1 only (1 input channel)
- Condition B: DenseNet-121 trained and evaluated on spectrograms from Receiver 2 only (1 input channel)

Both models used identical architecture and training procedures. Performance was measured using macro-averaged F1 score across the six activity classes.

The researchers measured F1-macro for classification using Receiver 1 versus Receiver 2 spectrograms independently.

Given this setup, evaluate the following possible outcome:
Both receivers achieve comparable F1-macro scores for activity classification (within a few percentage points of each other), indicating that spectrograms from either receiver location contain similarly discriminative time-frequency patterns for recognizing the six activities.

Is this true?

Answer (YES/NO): YES